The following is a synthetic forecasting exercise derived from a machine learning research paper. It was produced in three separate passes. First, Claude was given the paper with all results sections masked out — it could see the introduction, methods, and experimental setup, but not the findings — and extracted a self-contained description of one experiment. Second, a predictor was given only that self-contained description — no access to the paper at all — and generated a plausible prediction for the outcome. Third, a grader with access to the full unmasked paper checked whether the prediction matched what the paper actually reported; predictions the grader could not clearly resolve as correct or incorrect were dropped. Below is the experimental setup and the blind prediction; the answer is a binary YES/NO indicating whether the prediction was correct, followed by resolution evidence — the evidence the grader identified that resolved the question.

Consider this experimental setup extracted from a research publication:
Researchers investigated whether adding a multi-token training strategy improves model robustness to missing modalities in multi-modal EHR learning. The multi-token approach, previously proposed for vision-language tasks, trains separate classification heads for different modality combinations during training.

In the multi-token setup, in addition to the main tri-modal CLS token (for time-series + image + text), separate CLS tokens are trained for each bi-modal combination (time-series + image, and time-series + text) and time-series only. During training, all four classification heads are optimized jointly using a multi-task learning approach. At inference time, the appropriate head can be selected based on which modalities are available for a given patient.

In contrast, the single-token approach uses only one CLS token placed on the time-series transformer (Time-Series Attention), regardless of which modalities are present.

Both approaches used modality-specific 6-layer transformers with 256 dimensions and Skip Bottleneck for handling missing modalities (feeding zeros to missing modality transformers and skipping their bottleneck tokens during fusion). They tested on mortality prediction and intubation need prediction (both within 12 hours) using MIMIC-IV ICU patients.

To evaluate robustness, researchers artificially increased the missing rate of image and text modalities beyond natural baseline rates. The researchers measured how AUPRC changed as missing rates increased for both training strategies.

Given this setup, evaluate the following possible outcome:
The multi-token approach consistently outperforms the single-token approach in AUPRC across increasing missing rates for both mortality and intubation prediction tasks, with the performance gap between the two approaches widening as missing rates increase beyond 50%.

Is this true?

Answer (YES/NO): NO